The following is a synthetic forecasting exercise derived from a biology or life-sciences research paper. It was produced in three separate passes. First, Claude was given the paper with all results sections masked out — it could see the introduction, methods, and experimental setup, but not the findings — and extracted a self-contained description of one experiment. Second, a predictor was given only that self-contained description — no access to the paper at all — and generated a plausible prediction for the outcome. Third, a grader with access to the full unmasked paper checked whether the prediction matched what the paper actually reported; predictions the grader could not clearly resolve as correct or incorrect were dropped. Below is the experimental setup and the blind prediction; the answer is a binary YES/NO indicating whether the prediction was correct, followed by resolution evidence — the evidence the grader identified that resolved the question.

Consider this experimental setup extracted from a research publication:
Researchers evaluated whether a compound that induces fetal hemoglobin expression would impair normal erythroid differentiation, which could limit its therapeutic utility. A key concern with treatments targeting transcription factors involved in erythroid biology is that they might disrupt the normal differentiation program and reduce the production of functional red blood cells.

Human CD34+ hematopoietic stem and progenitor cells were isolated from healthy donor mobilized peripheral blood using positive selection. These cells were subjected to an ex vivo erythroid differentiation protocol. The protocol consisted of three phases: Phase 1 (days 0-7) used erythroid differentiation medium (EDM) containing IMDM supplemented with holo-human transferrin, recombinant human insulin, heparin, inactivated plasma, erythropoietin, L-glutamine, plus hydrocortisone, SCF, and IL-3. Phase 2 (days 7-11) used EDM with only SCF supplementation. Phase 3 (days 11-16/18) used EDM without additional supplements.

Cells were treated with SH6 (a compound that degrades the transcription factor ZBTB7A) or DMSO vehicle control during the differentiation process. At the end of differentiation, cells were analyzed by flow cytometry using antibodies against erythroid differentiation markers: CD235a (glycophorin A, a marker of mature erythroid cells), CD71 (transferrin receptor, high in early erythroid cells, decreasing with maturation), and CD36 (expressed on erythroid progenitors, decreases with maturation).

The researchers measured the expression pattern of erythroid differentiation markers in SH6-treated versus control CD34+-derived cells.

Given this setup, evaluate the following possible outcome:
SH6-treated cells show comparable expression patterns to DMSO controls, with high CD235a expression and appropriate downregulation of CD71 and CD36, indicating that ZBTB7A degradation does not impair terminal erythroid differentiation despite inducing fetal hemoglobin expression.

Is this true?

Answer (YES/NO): YES